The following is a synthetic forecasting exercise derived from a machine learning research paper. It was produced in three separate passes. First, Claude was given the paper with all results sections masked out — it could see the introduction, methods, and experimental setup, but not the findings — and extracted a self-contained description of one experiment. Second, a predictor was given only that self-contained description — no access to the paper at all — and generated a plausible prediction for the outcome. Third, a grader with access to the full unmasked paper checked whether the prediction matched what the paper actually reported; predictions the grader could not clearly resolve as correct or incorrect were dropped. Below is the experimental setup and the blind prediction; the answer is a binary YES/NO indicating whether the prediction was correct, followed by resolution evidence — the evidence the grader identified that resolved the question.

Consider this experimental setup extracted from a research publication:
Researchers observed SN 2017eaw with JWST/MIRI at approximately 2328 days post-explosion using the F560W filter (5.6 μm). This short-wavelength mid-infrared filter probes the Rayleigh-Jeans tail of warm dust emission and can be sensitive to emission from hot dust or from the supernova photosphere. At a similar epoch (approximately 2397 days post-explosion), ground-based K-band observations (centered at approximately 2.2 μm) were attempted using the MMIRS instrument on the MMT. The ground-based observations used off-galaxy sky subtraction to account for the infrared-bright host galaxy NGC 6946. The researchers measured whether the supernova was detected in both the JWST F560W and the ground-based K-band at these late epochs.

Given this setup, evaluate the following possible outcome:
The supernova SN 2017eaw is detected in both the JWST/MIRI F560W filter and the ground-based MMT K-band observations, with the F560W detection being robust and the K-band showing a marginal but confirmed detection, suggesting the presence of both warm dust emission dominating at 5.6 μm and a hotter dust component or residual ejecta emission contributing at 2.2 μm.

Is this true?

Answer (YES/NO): NO